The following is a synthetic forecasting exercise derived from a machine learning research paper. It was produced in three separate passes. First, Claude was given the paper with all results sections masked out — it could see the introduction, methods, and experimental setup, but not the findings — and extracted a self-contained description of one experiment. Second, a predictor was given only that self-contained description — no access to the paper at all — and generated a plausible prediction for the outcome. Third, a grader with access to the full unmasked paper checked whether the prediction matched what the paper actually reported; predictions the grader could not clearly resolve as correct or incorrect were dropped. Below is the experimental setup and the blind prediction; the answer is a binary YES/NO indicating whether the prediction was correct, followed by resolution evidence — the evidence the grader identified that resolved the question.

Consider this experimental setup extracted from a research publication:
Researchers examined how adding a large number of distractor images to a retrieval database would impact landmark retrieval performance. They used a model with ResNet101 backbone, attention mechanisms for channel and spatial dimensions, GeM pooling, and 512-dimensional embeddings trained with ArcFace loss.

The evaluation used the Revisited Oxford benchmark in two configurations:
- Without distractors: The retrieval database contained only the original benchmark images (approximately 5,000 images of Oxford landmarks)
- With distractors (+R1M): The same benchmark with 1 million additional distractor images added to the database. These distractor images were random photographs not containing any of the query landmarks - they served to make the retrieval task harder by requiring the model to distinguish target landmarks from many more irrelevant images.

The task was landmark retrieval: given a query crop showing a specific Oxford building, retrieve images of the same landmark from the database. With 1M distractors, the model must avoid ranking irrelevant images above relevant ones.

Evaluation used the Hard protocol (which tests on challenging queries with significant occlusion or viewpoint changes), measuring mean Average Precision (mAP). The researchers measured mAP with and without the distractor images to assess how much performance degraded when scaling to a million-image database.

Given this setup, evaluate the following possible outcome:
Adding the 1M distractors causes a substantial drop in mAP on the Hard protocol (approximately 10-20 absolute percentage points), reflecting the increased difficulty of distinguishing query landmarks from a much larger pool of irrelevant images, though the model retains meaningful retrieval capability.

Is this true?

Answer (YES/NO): YES